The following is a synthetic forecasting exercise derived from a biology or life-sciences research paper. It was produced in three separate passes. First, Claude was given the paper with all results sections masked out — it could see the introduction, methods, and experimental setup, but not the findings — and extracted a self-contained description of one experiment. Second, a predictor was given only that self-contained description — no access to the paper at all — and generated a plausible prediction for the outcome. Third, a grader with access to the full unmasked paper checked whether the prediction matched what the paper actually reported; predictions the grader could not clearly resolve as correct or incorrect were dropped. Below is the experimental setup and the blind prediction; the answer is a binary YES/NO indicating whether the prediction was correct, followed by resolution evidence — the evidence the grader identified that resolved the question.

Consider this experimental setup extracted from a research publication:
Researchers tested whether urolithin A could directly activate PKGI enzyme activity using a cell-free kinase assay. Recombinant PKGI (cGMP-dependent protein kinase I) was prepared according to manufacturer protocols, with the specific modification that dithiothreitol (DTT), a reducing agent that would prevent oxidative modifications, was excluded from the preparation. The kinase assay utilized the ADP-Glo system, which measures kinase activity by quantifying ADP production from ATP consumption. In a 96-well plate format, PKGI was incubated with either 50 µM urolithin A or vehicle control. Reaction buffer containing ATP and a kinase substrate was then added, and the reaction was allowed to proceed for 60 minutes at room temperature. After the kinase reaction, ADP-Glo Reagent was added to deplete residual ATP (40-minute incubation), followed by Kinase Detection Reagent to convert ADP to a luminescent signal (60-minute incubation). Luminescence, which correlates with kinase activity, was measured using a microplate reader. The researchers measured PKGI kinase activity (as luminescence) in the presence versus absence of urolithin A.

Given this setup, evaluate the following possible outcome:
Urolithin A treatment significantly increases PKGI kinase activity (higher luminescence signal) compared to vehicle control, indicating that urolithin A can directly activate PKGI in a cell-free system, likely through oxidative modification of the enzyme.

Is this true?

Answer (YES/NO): YES